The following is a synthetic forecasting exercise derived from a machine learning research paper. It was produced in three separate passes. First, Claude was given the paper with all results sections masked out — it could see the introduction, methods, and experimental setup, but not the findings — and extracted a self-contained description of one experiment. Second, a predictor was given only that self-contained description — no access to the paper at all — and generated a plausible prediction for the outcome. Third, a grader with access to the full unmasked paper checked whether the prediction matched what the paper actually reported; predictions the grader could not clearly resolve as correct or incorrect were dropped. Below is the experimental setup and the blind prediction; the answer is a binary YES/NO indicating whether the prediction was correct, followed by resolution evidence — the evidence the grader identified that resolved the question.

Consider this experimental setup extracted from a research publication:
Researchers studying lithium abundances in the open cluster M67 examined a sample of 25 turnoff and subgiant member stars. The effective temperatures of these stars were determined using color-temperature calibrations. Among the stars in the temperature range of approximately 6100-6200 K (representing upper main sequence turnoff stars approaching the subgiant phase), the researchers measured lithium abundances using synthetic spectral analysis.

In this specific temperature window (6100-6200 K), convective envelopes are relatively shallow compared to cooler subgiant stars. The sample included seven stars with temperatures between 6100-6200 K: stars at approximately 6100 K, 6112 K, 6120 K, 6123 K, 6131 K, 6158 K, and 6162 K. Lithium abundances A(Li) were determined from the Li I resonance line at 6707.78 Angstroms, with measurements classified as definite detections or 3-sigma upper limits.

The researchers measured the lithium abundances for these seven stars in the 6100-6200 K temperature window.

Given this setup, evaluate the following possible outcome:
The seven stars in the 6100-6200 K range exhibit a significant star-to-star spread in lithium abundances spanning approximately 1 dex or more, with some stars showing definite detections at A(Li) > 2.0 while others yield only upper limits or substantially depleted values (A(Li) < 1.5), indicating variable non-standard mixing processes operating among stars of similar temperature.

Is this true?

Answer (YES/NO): NO